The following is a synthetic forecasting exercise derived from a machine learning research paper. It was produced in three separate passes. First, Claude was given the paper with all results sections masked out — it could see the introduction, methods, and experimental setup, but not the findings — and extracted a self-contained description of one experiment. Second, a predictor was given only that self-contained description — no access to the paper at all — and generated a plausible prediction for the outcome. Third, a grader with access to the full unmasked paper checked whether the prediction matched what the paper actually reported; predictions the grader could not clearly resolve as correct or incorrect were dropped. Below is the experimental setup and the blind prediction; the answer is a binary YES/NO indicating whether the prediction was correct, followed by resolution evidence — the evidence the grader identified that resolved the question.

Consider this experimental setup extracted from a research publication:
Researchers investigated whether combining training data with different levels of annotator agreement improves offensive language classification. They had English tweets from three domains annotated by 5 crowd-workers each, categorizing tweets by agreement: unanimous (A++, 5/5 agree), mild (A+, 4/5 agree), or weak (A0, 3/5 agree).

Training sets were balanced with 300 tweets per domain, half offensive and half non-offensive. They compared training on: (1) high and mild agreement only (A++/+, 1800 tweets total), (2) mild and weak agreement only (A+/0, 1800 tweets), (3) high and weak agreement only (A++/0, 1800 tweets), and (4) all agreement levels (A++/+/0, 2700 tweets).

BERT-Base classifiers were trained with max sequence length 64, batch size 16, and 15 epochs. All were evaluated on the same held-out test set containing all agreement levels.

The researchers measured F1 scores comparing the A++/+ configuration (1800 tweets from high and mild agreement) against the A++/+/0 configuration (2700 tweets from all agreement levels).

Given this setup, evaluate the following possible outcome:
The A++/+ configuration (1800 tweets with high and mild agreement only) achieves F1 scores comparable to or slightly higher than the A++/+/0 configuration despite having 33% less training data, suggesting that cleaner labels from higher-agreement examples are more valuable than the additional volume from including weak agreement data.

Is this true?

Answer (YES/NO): YES